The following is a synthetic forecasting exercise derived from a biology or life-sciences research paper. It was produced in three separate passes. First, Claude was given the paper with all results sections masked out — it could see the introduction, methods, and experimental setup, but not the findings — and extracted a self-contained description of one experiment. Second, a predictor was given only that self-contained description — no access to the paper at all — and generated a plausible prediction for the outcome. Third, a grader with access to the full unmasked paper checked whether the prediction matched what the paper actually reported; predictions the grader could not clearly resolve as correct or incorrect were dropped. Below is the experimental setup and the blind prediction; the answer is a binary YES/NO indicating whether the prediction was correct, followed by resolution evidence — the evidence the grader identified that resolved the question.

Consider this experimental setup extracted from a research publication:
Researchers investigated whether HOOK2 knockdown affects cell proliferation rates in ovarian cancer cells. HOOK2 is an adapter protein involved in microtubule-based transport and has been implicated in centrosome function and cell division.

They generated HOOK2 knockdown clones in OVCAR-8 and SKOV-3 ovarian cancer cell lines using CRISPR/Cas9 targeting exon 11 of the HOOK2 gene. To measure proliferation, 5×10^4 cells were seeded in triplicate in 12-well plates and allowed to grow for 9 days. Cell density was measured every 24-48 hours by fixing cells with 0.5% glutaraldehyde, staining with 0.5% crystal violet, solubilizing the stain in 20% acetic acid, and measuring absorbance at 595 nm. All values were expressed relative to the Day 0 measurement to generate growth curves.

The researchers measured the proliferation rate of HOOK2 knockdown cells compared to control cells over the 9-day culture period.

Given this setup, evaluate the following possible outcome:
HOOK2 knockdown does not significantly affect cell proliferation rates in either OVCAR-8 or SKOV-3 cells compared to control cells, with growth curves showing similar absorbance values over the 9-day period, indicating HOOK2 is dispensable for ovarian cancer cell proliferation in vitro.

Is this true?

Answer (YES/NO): NO